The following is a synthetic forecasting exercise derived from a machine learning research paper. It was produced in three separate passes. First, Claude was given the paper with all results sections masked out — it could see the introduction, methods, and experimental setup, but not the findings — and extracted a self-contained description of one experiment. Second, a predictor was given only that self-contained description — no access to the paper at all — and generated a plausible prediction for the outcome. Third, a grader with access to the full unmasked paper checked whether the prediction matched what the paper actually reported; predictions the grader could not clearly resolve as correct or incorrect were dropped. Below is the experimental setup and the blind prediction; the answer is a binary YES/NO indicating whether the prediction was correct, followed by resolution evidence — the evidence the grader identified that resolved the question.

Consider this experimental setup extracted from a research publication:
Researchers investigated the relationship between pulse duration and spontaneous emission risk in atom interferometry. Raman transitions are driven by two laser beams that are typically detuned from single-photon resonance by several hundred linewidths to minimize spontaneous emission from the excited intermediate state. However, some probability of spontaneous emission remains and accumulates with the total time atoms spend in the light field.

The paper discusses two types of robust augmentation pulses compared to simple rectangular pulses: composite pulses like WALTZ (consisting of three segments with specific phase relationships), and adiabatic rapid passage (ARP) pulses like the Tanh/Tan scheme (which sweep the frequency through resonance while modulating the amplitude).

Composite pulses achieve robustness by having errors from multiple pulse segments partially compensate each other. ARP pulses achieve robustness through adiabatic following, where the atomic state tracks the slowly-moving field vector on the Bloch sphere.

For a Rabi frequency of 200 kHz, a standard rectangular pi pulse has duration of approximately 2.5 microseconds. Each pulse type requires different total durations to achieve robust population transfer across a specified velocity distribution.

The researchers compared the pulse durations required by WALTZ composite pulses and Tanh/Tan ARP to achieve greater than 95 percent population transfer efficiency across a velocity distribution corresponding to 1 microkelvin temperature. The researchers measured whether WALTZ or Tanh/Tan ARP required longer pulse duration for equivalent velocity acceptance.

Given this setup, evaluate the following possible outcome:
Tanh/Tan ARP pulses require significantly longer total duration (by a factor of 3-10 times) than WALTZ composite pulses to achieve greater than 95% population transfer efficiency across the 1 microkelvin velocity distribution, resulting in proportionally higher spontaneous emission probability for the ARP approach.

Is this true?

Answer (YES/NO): NO